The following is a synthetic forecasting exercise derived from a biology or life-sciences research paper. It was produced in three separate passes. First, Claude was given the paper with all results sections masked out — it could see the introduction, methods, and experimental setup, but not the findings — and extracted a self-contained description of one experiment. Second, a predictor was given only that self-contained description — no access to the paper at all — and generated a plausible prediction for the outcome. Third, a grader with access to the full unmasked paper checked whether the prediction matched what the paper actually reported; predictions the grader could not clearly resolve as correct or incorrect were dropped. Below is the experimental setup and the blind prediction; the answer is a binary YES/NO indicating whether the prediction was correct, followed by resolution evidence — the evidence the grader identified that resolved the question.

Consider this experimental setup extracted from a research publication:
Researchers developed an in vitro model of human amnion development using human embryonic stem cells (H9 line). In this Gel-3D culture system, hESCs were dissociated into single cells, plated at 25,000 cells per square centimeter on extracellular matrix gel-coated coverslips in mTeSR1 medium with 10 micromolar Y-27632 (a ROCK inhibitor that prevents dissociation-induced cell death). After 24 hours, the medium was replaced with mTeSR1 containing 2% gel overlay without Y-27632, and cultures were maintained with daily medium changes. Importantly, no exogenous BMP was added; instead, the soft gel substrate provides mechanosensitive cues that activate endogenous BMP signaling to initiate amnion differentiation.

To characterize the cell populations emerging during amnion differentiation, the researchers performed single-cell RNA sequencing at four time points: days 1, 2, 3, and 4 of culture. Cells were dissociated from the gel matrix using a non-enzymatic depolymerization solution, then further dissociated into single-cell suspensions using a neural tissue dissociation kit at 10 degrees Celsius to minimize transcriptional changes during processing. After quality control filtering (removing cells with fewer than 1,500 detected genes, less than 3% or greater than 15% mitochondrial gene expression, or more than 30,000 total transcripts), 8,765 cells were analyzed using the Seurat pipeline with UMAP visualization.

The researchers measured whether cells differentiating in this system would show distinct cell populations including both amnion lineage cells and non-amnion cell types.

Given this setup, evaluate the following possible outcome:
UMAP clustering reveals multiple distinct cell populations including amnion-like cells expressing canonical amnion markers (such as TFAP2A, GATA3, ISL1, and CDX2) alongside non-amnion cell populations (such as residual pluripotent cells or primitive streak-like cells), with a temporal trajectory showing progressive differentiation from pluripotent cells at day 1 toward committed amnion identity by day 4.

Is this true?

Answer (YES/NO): NO